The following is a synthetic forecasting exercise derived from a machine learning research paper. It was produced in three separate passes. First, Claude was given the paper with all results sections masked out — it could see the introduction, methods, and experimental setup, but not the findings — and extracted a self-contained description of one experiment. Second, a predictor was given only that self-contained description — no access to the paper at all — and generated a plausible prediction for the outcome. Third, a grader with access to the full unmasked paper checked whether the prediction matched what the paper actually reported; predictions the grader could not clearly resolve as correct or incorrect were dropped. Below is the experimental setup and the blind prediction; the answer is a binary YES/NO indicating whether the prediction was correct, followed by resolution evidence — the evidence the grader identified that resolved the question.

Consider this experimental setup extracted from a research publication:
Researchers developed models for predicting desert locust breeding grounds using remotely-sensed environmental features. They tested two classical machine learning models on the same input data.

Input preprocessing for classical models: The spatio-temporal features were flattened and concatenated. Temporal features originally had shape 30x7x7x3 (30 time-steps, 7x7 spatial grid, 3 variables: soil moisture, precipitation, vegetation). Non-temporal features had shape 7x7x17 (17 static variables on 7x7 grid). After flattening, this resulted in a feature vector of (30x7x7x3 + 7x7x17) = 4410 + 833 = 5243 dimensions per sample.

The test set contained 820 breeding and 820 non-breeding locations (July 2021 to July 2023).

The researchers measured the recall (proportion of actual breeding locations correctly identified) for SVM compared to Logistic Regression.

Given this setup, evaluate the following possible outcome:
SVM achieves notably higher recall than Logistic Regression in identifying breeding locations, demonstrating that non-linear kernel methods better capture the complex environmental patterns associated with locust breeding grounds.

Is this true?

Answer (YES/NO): NO